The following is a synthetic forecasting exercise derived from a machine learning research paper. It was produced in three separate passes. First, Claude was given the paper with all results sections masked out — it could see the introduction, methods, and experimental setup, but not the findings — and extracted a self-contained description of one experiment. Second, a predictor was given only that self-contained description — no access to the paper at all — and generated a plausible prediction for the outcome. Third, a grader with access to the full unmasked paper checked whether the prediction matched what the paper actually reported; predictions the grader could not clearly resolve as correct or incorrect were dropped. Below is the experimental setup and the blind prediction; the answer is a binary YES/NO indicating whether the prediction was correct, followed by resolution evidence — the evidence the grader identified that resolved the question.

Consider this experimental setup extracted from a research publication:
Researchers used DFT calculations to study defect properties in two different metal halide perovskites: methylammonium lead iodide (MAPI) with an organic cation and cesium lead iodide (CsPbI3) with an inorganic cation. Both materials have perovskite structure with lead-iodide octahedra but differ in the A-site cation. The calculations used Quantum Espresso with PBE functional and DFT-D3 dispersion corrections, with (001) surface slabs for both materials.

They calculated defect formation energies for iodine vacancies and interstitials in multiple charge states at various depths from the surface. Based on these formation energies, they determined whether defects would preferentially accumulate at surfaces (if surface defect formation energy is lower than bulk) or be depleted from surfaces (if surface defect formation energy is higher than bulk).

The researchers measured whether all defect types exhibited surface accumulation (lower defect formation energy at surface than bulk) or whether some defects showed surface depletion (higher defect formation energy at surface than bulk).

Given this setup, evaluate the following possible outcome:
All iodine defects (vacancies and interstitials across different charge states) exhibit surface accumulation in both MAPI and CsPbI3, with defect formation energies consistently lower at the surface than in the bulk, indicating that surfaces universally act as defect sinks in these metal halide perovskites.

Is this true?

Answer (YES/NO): NO